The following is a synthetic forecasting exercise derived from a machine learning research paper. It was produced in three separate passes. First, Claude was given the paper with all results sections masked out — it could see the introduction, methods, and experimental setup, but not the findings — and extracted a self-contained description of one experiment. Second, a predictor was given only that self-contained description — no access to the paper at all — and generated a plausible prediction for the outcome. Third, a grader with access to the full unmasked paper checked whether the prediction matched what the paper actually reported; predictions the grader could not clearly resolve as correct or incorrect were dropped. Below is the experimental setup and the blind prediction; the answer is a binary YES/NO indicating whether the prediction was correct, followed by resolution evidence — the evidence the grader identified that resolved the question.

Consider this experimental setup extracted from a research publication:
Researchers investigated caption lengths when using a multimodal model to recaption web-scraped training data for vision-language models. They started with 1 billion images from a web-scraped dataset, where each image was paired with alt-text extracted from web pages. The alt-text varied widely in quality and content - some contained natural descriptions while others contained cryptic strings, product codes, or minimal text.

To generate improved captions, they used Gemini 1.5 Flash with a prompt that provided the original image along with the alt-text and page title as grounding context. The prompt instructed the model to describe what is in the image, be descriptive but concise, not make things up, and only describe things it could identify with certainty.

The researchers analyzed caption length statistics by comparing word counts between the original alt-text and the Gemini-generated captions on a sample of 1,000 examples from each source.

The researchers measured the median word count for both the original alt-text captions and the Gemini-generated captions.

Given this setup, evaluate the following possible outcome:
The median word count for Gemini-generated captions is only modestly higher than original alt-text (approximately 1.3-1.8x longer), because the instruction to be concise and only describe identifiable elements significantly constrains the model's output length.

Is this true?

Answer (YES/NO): NO